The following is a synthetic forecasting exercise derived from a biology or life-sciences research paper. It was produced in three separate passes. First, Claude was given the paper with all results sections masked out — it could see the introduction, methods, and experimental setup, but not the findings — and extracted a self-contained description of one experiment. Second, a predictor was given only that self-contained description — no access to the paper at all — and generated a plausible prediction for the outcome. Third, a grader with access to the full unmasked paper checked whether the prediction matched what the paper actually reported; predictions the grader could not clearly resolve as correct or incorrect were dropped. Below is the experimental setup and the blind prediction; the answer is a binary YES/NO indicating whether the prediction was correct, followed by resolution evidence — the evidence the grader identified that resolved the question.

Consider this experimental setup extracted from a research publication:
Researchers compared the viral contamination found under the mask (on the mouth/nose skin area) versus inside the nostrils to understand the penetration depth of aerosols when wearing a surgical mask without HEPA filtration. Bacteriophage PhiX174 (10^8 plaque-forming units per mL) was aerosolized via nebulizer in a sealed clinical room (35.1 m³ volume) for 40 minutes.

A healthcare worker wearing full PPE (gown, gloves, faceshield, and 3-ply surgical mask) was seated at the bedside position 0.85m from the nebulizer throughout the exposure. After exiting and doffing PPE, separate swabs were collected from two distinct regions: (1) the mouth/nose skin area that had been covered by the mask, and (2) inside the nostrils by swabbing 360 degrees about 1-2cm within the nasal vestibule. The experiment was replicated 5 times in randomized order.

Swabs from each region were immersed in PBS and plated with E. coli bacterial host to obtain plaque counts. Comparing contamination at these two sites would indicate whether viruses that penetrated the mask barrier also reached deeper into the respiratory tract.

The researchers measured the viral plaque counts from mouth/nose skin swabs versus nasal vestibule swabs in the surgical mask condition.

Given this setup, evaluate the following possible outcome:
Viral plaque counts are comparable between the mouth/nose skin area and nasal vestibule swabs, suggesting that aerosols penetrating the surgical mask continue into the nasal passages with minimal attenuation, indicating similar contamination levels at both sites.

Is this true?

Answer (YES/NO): NO